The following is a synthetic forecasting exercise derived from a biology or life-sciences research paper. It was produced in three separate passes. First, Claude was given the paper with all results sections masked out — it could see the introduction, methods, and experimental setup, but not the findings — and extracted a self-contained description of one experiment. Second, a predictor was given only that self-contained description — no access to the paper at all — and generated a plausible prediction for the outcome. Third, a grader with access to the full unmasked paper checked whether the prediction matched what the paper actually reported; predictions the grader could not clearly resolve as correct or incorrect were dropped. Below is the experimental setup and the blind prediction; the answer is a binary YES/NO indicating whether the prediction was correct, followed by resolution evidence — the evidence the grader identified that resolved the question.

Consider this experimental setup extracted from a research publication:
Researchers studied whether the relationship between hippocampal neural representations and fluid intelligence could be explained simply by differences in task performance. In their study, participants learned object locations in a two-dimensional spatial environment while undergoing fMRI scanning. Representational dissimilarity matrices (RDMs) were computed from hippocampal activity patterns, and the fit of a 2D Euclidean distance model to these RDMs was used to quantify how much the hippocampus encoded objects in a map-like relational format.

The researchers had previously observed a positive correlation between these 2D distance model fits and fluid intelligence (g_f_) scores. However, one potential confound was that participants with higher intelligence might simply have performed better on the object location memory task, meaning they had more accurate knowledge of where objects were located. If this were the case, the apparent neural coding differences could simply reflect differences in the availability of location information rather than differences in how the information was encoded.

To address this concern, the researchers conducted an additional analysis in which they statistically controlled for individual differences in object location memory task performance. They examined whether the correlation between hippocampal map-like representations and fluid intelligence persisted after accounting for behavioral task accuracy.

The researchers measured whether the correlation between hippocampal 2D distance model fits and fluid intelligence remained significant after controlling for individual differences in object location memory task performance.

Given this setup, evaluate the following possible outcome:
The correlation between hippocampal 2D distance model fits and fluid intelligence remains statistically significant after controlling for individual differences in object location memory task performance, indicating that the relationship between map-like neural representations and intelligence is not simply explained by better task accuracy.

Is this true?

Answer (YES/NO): YES